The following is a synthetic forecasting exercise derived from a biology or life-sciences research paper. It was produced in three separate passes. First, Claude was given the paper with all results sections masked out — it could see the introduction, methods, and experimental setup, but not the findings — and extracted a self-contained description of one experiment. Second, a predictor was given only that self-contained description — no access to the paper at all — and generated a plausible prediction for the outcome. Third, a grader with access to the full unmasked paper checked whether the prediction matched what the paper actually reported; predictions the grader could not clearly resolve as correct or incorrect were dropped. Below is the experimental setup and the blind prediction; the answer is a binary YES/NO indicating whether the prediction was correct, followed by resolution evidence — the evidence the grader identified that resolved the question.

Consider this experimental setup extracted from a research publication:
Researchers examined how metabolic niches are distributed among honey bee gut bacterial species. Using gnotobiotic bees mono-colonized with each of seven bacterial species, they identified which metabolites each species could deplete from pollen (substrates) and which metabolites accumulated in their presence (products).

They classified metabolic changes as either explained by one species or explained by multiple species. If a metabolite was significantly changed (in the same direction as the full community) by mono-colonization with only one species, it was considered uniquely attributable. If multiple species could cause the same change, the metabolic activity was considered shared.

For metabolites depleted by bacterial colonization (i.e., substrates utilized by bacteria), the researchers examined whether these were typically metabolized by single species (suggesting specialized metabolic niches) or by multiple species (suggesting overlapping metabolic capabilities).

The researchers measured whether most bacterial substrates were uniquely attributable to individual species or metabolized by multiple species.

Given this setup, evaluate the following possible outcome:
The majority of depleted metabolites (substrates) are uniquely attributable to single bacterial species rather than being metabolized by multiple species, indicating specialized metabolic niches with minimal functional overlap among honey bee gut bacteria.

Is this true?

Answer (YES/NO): NO